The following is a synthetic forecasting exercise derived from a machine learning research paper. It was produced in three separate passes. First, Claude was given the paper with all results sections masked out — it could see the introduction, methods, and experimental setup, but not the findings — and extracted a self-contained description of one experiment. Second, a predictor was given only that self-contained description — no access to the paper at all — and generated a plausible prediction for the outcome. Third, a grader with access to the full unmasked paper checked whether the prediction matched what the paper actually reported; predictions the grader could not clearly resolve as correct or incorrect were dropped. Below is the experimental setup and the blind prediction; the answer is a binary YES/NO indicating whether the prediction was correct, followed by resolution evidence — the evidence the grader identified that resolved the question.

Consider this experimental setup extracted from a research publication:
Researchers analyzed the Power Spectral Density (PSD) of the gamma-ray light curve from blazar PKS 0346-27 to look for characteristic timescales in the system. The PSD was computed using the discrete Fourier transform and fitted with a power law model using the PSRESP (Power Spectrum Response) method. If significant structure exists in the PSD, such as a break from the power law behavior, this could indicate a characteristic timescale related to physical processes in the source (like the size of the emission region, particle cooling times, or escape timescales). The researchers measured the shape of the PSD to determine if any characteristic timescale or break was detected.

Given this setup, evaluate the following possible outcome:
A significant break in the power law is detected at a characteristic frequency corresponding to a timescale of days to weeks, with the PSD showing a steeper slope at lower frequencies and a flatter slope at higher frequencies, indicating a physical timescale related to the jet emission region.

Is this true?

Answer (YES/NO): NO